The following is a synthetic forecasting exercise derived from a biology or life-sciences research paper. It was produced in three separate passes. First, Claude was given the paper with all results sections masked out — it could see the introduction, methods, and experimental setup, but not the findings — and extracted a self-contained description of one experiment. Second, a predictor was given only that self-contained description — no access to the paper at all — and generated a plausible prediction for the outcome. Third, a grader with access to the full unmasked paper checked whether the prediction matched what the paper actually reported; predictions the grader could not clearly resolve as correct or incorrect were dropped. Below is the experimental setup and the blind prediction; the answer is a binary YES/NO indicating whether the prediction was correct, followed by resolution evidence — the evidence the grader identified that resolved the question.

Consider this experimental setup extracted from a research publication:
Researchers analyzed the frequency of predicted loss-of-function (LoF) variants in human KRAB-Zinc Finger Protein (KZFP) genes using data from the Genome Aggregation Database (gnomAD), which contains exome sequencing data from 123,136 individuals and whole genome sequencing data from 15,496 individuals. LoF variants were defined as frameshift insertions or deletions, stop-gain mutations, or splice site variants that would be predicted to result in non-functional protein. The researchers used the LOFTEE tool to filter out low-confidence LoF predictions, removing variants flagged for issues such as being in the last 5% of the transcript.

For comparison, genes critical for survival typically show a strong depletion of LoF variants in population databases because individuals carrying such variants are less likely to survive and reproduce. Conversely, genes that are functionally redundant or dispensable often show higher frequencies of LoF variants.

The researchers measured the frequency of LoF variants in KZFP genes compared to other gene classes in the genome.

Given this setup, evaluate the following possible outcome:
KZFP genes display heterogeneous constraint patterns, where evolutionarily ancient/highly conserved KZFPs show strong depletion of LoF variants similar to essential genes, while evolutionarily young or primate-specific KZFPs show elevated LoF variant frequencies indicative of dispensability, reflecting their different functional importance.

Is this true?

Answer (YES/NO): YES